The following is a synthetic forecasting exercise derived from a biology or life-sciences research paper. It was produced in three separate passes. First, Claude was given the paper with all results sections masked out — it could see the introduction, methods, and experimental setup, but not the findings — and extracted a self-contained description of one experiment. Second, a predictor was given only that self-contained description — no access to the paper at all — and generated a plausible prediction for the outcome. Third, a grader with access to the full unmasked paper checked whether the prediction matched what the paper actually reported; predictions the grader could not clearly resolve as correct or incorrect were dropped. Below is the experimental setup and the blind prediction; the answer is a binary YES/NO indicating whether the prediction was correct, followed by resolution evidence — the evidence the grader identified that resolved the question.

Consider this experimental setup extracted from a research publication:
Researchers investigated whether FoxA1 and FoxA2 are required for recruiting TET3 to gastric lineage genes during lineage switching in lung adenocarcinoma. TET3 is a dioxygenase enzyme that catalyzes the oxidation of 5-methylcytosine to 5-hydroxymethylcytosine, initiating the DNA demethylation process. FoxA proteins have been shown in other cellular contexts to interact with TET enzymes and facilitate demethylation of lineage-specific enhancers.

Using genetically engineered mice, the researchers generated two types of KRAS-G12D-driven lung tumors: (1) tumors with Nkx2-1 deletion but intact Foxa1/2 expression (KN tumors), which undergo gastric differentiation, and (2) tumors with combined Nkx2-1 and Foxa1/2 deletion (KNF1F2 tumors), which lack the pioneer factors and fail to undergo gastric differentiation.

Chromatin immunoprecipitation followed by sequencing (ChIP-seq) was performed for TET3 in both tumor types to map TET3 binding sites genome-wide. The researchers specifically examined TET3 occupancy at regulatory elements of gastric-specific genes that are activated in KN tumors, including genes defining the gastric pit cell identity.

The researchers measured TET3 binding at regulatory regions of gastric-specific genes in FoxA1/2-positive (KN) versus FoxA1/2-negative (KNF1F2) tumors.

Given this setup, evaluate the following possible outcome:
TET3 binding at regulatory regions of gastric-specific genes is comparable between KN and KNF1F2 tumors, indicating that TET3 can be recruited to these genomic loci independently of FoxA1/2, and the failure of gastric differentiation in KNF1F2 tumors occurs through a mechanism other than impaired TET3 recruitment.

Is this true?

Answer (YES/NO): NO